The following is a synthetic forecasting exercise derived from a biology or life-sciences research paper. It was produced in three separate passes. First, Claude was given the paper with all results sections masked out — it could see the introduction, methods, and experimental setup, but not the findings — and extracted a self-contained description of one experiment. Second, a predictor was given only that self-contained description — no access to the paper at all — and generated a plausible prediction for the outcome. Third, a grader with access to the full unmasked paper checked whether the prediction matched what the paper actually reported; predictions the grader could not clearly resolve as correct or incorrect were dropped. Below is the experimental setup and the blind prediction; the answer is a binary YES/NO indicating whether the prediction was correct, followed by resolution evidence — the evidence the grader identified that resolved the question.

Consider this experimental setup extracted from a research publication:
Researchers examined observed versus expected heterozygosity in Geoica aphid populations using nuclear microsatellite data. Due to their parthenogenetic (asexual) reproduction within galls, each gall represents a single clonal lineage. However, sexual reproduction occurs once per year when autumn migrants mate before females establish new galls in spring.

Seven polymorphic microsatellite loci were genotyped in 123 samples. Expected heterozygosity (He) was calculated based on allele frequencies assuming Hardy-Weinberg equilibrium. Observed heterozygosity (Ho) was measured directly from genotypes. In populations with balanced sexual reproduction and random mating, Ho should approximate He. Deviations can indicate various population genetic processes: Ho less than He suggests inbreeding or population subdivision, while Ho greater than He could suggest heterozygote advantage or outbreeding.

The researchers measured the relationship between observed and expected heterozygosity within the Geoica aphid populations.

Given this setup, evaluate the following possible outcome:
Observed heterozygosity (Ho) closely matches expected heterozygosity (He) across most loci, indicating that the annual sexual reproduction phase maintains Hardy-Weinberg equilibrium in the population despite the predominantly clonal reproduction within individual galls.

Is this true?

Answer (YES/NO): NO